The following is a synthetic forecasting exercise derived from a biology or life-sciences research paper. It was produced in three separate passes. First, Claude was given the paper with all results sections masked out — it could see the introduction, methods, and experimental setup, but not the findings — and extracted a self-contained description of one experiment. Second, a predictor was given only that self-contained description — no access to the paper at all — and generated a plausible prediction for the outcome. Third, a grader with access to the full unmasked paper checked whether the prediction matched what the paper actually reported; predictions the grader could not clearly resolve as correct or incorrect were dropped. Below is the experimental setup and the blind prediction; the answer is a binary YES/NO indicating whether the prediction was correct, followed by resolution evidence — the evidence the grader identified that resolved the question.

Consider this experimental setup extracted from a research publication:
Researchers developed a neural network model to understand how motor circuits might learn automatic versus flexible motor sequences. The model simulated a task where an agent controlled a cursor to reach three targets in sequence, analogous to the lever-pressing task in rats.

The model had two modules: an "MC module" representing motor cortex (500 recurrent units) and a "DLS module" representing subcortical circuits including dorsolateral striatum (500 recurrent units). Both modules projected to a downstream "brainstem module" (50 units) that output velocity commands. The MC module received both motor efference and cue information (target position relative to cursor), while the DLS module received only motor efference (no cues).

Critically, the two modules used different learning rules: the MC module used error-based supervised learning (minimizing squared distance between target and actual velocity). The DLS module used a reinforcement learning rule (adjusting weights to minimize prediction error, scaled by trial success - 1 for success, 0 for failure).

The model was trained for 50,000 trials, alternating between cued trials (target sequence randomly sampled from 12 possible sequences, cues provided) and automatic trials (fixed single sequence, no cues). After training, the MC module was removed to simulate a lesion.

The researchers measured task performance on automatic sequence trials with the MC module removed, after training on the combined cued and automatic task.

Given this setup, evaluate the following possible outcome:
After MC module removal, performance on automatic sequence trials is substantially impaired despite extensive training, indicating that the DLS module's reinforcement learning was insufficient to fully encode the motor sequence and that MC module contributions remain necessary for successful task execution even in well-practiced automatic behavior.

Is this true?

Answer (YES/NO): YES